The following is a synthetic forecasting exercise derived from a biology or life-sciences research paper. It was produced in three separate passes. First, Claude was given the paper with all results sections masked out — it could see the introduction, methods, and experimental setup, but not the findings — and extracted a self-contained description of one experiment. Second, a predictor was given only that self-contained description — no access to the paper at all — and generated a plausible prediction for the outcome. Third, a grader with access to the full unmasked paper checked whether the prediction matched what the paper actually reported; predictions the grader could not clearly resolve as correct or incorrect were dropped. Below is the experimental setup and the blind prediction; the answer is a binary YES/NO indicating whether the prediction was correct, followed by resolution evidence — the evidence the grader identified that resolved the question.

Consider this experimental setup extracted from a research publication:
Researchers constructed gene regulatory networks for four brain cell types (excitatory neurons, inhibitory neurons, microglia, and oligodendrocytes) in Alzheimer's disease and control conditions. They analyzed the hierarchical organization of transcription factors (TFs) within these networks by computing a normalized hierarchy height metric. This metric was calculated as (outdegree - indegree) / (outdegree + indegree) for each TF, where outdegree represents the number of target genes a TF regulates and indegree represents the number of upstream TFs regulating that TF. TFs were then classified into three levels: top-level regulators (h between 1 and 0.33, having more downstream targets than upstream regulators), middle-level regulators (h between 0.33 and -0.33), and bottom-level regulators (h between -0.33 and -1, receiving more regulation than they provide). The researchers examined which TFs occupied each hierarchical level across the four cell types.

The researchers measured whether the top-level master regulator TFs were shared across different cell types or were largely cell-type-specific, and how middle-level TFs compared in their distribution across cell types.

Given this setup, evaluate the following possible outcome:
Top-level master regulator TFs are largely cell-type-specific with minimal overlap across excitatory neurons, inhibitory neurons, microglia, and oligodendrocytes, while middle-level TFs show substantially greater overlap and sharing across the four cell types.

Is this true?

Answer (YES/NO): NO